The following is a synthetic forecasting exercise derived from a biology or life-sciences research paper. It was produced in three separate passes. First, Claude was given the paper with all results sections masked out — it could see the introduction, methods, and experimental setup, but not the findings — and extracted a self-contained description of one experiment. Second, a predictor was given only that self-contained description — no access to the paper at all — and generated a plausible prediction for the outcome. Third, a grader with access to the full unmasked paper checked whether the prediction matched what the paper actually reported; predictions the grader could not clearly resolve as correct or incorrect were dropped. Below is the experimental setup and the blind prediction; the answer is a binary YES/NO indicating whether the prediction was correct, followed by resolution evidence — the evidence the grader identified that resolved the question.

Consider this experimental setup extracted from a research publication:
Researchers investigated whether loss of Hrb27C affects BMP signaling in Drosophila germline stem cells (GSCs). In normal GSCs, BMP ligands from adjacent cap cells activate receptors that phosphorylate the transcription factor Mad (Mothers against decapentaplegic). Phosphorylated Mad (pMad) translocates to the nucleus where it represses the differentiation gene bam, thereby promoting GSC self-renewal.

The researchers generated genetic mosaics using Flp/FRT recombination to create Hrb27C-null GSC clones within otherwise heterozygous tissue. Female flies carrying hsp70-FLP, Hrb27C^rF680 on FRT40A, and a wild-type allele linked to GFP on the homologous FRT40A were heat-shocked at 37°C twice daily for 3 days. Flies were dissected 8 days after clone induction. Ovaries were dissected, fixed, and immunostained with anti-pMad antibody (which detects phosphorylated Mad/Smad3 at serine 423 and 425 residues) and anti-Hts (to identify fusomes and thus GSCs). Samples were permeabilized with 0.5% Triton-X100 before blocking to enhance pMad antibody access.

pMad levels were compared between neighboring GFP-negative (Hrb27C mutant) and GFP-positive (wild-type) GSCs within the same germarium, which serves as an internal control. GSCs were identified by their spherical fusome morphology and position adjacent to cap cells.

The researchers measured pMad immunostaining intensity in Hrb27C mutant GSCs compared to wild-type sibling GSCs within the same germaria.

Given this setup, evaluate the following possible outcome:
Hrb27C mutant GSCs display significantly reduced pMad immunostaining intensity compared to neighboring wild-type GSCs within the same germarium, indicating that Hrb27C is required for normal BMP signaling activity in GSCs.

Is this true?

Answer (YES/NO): NO